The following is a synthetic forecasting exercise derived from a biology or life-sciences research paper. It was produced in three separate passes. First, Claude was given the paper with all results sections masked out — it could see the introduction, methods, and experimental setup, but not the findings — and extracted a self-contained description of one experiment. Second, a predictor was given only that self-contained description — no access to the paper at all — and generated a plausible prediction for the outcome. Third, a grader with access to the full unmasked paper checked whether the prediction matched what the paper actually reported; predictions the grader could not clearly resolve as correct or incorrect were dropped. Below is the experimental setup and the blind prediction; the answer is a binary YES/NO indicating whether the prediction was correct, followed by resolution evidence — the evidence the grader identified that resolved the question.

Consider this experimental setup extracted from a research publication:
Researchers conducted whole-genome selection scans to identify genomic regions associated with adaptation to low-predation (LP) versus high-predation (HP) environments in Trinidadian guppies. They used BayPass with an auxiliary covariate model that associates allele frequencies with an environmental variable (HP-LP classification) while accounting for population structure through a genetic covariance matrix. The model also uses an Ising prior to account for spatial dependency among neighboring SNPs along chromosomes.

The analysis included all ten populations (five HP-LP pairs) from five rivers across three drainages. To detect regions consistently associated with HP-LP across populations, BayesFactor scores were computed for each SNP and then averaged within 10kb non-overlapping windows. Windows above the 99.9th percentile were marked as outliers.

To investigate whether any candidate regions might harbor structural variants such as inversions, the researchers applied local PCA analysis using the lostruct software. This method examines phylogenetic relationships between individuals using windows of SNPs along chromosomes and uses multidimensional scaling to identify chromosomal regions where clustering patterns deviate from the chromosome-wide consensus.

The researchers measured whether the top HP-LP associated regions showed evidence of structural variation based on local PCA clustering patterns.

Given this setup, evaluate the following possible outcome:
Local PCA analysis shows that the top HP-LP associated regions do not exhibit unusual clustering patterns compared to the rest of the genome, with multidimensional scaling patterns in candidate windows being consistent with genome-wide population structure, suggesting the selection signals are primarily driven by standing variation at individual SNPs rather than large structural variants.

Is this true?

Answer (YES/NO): NO